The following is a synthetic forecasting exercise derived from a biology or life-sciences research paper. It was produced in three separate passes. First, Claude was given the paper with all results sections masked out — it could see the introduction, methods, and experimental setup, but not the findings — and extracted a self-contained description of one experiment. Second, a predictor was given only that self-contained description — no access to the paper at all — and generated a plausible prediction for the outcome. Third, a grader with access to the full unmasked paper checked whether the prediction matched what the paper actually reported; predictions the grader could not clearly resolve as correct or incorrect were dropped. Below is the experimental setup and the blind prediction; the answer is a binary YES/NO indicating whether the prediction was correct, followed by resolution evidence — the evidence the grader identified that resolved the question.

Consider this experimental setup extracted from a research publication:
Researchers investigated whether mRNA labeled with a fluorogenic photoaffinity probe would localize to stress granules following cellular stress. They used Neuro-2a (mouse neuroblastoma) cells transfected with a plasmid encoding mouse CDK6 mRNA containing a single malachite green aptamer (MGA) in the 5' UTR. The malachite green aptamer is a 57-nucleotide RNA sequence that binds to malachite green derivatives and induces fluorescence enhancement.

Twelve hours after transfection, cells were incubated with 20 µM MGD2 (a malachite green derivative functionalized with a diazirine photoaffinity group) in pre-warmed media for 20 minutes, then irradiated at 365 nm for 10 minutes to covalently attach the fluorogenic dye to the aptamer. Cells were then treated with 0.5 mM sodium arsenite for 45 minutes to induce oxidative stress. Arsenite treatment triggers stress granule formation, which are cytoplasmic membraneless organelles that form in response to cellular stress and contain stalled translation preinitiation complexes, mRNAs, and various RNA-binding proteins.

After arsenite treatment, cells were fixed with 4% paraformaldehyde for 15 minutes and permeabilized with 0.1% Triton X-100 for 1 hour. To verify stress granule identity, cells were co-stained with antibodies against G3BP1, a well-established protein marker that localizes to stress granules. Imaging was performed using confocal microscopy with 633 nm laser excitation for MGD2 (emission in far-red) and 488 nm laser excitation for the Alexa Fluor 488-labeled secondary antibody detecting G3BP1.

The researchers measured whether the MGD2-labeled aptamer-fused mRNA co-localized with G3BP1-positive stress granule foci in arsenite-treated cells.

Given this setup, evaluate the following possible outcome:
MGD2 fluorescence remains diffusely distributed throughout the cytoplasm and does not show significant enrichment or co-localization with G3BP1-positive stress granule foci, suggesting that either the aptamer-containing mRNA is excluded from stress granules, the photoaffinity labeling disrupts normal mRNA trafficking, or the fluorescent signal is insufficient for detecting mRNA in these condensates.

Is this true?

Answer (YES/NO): NO